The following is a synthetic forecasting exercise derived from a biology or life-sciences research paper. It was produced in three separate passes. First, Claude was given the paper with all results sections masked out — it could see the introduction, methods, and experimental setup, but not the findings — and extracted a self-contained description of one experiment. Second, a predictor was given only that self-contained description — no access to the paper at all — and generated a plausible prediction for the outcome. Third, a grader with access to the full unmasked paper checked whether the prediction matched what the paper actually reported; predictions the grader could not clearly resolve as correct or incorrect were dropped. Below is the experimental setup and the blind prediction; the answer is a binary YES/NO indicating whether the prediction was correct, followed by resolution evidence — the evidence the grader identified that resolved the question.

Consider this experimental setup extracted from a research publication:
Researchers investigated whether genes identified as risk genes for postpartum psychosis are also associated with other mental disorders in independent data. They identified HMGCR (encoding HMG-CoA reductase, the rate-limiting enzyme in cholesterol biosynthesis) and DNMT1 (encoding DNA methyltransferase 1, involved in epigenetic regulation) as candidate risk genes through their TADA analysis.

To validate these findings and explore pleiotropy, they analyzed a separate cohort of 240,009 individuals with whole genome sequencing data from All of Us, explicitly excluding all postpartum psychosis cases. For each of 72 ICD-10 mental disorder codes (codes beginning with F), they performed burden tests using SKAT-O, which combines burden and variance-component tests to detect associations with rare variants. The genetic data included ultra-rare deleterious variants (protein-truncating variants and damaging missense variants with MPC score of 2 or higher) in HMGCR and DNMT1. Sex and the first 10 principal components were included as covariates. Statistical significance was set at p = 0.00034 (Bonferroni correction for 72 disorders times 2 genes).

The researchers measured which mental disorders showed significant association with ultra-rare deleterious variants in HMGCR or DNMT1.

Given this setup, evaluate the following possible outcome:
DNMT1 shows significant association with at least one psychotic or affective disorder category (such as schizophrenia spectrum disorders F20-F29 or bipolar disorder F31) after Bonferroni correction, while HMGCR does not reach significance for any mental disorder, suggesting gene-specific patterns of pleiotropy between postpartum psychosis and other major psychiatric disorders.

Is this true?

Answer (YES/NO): NO